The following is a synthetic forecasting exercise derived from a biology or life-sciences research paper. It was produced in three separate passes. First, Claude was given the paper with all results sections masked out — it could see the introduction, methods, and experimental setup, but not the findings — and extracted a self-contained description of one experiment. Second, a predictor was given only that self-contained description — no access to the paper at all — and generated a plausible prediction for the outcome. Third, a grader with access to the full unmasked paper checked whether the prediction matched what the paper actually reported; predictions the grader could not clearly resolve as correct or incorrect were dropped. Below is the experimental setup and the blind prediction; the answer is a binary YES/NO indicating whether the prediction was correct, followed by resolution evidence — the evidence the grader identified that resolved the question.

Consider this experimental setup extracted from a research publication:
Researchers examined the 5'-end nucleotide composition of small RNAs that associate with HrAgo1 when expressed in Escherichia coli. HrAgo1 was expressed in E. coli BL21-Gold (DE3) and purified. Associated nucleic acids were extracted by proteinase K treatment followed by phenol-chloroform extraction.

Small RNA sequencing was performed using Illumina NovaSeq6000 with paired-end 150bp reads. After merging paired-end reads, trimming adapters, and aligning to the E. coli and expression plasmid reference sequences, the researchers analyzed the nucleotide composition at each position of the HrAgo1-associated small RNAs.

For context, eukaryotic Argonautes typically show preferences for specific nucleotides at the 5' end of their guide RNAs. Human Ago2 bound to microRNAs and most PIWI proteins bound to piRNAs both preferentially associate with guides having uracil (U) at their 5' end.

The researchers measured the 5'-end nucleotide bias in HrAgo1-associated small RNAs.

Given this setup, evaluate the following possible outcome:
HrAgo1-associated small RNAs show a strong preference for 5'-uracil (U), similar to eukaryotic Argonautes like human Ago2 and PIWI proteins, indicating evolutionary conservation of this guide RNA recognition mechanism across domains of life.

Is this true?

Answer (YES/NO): YES